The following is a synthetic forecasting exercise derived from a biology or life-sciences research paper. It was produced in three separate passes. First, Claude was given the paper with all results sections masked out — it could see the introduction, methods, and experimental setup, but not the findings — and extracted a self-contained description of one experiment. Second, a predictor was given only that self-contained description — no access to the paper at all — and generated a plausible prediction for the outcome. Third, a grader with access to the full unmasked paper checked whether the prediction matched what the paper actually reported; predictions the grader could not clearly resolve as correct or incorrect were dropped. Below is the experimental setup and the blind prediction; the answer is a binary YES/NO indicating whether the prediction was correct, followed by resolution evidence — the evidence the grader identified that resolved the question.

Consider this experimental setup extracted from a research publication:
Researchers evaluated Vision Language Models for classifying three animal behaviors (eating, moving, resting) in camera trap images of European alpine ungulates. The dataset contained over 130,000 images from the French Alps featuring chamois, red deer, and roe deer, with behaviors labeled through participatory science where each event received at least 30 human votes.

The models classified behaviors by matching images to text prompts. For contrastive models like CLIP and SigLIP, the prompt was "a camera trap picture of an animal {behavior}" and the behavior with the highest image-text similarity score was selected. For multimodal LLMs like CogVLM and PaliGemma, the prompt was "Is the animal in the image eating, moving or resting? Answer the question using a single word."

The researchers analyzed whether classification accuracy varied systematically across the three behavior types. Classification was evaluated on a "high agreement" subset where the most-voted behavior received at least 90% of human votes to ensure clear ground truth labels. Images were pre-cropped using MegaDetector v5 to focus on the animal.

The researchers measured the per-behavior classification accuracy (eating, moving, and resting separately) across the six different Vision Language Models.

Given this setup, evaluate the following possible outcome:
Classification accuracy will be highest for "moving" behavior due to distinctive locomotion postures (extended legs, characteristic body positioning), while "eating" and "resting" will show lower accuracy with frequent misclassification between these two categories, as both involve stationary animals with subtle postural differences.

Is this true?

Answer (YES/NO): NO